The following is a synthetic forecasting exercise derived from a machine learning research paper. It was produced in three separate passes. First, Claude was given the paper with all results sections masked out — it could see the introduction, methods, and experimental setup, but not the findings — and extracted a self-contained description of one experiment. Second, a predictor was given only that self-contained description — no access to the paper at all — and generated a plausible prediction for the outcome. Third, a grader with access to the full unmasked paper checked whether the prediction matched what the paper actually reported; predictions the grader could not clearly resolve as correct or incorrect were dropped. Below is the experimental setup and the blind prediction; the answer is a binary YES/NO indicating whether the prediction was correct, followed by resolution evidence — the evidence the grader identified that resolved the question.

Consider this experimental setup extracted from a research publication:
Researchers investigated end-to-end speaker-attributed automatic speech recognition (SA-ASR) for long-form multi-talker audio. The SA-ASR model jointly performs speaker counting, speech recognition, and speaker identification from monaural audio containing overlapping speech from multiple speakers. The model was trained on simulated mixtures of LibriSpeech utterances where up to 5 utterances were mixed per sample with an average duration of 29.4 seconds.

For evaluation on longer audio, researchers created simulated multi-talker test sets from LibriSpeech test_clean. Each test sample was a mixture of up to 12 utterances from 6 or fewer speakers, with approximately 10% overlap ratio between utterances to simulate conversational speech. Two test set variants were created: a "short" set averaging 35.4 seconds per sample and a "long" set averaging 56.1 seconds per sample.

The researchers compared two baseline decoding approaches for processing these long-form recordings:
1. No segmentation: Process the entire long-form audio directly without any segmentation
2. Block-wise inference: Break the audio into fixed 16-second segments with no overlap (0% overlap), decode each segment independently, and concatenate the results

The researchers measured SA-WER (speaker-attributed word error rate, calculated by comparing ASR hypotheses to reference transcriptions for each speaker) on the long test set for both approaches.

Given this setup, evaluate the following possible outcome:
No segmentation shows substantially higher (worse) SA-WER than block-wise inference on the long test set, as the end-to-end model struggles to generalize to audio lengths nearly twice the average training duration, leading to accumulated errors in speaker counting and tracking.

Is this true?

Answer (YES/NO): YES